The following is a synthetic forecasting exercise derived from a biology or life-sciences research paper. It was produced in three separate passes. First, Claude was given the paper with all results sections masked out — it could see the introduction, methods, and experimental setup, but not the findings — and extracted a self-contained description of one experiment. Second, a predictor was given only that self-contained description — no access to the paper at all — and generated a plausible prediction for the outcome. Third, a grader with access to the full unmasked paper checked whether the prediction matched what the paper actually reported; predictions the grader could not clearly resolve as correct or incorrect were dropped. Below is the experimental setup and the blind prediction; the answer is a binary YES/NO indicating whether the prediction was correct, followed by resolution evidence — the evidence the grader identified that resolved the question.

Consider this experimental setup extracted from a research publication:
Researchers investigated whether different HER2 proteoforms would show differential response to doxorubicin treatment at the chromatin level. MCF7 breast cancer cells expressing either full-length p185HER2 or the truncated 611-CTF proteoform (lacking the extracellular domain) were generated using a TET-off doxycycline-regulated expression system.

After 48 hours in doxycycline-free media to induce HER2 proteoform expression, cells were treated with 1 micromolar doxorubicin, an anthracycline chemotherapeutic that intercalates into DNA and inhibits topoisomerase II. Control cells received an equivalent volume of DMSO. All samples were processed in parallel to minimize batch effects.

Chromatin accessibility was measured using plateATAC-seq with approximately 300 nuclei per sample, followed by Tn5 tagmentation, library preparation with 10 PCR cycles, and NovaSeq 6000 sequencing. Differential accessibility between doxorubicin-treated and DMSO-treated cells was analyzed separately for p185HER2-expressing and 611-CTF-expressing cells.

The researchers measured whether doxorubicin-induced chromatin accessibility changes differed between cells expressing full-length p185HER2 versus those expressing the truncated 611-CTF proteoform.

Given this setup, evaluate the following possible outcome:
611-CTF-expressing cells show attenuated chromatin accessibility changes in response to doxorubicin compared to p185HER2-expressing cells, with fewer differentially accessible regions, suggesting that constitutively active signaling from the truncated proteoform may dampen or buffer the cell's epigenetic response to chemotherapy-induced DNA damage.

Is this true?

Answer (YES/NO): NO